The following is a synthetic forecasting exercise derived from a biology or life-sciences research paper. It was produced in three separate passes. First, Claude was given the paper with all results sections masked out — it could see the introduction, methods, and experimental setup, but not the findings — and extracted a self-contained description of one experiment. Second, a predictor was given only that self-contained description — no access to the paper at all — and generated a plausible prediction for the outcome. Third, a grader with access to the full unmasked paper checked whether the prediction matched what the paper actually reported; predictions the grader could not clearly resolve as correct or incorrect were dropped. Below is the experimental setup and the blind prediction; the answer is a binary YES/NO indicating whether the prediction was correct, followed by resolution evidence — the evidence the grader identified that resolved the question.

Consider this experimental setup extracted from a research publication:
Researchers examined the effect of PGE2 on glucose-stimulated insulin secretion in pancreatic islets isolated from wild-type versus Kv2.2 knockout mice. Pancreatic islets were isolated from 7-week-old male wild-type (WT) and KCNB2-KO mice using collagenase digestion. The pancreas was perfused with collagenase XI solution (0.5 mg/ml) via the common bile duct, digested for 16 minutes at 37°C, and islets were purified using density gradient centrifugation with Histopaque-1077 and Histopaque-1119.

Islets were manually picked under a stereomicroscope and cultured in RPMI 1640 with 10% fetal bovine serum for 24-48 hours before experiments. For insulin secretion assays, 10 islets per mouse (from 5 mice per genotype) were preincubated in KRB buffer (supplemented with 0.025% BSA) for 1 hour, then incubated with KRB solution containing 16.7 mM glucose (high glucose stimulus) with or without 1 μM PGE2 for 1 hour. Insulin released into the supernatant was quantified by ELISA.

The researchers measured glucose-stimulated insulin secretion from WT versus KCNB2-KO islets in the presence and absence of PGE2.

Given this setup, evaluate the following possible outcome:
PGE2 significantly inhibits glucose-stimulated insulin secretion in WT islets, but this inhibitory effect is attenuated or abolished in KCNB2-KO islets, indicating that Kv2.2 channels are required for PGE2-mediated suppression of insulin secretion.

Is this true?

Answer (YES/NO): YES